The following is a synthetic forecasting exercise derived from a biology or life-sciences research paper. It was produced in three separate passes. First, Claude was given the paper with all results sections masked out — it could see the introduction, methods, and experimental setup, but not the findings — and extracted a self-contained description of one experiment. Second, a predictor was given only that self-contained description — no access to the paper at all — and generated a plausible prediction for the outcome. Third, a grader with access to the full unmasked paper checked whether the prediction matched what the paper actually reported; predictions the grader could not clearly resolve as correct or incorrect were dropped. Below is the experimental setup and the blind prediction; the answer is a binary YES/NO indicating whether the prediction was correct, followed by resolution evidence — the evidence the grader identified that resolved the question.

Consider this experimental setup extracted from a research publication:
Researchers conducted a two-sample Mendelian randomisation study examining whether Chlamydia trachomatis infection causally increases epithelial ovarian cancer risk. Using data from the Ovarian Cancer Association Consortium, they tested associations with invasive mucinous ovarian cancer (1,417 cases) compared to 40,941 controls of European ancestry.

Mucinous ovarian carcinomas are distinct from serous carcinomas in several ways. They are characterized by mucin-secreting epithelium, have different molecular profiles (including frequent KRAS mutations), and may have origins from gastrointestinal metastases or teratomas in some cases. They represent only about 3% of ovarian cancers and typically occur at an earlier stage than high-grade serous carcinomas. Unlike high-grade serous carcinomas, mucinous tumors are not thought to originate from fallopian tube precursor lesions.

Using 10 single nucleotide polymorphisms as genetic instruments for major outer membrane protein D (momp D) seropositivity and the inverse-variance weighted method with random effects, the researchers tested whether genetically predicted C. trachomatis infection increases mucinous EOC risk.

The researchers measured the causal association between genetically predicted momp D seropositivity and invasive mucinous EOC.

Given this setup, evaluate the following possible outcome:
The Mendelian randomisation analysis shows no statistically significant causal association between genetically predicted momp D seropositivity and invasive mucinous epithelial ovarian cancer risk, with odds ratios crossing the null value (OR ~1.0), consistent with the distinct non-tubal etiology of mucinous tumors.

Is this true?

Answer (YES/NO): YES